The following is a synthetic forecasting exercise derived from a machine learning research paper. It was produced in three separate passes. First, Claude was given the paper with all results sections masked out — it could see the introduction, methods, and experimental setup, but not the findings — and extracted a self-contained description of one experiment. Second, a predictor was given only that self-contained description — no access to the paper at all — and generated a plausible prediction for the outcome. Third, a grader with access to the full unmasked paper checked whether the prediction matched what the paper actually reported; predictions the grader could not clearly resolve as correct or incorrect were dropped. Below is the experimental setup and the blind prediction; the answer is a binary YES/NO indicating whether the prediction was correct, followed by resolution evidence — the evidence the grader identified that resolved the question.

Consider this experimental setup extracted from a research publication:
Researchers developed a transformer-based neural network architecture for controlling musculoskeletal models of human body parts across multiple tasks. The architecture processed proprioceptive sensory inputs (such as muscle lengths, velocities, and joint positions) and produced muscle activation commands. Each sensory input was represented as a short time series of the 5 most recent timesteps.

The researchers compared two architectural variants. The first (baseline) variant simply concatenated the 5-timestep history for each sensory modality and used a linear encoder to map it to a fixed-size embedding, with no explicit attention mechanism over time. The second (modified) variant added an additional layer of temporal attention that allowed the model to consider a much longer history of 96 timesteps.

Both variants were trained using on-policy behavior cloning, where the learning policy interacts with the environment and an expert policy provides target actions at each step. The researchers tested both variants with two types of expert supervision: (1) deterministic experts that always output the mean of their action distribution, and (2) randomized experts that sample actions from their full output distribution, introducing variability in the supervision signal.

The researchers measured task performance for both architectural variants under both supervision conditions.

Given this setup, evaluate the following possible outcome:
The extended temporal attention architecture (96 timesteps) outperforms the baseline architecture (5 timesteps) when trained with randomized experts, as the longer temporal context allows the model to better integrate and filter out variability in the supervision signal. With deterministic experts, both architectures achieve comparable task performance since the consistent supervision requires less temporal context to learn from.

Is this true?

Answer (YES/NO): NO